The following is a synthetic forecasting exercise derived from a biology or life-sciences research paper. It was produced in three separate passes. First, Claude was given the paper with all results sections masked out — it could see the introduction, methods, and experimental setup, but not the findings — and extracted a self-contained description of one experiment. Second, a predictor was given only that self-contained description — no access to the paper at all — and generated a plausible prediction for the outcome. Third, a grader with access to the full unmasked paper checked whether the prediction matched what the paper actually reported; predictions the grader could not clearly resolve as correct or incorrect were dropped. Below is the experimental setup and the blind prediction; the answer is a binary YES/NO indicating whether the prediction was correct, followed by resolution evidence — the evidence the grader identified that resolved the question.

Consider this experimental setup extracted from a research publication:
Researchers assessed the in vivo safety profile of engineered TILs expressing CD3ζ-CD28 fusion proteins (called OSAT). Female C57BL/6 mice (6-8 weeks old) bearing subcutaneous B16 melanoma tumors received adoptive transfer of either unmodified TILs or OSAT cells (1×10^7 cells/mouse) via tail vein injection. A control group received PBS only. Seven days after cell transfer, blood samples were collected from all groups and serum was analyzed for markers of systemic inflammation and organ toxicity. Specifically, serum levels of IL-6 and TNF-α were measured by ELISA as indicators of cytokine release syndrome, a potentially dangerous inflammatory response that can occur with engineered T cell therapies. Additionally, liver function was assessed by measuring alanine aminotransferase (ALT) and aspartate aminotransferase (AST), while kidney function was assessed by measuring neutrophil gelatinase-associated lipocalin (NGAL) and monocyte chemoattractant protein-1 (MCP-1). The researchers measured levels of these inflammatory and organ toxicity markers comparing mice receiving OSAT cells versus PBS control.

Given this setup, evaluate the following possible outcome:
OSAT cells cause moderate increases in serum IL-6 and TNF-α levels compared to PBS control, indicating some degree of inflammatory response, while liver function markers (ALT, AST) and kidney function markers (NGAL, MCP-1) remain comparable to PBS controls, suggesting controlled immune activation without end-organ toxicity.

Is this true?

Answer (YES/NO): YES